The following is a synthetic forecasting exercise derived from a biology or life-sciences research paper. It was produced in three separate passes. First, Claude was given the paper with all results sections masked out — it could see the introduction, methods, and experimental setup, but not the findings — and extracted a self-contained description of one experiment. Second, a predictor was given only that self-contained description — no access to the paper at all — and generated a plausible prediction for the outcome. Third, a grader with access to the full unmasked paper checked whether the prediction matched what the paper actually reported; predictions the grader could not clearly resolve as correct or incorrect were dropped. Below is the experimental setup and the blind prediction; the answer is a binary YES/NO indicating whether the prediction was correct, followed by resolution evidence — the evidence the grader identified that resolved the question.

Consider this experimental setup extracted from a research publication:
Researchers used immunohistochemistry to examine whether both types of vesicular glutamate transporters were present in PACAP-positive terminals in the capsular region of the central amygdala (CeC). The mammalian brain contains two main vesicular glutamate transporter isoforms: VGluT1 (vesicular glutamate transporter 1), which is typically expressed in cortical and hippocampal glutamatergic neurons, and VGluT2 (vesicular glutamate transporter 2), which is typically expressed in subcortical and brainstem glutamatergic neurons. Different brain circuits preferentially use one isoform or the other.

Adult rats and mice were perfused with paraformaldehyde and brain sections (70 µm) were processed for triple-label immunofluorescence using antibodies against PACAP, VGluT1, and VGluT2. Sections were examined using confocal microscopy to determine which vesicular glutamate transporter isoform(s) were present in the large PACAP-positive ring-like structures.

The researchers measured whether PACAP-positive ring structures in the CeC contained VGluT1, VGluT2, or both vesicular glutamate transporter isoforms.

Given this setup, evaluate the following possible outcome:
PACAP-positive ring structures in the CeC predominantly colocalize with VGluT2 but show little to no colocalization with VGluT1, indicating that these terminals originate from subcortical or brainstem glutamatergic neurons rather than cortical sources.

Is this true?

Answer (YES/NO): NO